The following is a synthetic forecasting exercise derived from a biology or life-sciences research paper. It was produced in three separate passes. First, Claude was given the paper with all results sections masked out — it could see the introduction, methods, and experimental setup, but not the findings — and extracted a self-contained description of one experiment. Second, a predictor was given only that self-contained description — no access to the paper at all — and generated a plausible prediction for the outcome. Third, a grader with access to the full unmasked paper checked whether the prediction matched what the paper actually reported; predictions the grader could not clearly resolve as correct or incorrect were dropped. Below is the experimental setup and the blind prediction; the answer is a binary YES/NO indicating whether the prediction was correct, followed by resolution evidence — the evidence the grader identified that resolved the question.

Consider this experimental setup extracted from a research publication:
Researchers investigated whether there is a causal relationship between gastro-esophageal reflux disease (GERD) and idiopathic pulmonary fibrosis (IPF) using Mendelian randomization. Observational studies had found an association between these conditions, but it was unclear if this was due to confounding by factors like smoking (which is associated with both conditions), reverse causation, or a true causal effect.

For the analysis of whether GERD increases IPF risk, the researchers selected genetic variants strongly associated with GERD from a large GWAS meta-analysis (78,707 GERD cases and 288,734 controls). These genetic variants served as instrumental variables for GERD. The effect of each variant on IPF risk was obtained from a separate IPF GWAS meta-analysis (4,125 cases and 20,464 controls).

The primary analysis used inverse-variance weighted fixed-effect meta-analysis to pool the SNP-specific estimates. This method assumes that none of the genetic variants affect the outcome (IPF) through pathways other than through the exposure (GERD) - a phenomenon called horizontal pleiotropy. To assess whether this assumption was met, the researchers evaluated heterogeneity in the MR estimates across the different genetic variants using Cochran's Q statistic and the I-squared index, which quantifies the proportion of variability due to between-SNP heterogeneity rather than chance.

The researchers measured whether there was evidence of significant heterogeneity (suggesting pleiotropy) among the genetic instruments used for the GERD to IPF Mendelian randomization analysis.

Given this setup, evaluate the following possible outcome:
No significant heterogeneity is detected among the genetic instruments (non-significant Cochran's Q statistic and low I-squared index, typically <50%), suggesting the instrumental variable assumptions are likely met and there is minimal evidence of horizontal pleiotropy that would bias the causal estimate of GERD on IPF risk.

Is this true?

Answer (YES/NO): YES